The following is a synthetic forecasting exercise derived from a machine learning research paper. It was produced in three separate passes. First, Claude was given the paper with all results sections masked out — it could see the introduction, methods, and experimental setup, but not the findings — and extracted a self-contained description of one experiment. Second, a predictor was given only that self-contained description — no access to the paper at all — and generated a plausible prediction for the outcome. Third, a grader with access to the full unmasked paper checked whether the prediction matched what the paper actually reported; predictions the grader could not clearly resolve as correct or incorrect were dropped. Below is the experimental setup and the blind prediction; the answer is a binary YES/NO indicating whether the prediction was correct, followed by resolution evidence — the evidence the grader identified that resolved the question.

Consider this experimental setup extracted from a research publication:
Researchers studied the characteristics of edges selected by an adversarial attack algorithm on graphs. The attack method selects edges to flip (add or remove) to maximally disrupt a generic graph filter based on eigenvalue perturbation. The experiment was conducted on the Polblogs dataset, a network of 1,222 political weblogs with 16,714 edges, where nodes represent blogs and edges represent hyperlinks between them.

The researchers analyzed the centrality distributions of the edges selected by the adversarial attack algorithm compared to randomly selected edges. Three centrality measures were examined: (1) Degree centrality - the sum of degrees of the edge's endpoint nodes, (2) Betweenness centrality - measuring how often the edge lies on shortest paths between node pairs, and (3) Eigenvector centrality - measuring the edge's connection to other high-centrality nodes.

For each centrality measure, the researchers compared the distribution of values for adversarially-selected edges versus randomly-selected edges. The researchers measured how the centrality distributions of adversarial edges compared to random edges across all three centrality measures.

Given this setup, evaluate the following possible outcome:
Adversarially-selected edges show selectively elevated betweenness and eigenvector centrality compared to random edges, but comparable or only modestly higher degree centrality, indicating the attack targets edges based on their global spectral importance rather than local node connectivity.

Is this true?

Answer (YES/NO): NO